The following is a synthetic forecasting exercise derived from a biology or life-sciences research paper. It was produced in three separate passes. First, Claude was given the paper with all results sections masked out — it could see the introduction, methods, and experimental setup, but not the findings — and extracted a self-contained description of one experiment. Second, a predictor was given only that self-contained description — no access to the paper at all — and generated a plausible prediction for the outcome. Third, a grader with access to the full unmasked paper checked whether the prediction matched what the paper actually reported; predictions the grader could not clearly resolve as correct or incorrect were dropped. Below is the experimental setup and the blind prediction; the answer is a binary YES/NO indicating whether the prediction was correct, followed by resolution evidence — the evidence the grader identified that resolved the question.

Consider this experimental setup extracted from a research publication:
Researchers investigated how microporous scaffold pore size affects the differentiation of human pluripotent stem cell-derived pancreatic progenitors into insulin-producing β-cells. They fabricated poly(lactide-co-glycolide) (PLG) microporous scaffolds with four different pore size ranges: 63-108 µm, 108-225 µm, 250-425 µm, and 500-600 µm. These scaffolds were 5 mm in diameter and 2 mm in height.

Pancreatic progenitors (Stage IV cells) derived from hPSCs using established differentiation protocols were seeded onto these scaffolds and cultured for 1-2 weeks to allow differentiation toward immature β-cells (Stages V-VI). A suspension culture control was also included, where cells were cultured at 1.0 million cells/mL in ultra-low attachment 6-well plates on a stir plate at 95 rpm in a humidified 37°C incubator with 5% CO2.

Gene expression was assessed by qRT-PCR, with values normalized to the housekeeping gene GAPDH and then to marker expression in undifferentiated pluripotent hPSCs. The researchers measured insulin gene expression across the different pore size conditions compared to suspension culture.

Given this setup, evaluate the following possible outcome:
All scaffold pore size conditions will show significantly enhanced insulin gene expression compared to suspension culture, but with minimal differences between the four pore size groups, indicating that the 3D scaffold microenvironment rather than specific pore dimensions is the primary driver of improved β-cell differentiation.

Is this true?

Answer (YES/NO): NO